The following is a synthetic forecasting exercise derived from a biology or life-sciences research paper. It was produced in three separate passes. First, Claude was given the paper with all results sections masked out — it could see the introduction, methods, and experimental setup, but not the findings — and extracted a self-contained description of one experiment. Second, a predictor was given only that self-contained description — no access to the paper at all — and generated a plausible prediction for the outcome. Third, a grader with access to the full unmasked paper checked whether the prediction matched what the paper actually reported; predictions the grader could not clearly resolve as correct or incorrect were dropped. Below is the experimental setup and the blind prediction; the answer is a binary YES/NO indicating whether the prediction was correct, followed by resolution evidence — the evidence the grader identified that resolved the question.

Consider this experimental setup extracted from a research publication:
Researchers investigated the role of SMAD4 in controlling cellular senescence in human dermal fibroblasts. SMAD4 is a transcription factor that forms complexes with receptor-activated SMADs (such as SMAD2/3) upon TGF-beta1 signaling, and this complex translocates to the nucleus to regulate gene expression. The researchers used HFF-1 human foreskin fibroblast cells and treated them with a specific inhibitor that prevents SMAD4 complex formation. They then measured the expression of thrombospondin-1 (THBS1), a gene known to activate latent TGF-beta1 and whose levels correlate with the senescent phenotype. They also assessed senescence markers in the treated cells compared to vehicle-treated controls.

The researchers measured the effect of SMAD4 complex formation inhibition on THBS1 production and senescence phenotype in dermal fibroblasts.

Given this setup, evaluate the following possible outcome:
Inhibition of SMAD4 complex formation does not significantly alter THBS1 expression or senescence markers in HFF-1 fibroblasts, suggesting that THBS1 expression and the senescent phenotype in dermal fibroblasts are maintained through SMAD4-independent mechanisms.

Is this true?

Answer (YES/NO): NO